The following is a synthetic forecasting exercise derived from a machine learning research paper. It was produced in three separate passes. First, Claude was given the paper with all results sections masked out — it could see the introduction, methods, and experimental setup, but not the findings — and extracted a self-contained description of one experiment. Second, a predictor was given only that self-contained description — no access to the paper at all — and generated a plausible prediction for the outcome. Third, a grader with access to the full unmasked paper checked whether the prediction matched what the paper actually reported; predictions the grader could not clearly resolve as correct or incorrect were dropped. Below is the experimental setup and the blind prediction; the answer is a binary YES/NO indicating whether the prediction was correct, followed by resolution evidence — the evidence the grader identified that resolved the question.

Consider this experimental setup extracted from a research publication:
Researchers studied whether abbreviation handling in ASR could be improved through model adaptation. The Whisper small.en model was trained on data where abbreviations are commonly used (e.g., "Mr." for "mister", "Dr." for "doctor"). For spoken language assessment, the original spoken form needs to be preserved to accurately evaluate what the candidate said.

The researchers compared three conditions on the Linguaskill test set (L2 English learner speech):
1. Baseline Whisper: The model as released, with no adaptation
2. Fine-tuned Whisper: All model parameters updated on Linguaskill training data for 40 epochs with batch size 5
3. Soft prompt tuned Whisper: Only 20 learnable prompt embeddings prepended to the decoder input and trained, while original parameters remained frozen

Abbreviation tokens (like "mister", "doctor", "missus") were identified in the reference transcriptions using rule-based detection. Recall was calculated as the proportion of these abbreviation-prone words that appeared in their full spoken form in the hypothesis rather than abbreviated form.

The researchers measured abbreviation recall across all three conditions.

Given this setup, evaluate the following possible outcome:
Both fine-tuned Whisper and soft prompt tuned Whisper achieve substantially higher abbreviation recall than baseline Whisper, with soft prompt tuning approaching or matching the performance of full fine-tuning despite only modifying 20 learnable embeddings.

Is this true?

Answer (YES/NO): NO